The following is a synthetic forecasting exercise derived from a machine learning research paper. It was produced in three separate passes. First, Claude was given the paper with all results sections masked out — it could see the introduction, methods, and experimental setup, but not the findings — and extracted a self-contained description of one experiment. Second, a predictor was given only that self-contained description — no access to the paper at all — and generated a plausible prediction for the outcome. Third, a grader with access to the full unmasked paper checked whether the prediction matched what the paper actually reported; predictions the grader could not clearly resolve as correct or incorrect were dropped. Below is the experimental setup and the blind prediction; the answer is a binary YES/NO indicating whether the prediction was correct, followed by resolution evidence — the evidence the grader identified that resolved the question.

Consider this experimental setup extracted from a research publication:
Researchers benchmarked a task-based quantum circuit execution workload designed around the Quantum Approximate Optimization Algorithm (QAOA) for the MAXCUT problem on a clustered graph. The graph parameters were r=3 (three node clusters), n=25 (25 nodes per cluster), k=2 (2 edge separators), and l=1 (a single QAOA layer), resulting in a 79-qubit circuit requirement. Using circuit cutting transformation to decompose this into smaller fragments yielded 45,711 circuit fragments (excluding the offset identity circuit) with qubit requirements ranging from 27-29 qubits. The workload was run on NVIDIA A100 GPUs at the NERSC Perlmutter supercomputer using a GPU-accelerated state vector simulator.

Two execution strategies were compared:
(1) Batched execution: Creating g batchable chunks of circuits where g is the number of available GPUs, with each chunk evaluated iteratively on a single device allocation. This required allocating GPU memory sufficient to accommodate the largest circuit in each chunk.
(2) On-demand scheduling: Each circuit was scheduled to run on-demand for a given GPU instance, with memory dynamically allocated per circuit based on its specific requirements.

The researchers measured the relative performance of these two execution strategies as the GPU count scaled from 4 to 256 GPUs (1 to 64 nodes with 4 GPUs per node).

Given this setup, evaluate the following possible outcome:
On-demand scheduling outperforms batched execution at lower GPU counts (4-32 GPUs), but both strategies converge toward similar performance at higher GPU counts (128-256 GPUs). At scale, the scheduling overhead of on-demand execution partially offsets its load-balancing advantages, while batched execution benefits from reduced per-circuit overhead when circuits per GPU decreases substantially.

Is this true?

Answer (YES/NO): NO